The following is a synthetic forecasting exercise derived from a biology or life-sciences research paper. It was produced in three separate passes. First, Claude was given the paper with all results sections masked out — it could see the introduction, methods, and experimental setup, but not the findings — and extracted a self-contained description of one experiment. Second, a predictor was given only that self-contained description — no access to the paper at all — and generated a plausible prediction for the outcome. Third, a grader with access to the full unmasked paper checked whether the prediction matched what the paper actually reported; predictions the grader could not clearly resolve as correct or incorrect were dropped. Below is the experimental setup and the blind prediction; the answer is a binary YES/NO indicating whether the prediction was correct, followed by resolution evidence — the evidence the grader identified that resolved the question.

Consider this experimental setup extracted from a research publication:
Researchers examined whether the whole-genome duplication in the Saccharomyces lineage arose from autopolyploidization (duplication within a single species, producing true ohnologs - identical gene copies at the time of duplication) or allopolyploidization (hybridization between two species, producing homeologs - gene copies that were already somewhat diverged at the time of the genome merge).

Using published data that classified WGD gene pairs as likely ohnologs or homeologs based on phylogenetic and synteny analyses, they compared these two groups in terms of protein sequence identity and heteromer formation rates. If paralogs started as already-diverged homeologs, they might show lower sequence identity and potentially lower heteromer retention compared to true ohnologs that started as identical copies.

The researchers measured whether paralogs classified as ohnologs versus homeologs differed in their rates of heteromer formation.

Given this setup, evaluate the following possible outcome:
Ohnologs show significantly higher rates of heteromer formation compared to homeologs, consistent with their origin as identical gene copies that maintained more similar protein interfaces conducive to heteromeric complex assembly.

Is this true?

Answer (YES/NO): YES